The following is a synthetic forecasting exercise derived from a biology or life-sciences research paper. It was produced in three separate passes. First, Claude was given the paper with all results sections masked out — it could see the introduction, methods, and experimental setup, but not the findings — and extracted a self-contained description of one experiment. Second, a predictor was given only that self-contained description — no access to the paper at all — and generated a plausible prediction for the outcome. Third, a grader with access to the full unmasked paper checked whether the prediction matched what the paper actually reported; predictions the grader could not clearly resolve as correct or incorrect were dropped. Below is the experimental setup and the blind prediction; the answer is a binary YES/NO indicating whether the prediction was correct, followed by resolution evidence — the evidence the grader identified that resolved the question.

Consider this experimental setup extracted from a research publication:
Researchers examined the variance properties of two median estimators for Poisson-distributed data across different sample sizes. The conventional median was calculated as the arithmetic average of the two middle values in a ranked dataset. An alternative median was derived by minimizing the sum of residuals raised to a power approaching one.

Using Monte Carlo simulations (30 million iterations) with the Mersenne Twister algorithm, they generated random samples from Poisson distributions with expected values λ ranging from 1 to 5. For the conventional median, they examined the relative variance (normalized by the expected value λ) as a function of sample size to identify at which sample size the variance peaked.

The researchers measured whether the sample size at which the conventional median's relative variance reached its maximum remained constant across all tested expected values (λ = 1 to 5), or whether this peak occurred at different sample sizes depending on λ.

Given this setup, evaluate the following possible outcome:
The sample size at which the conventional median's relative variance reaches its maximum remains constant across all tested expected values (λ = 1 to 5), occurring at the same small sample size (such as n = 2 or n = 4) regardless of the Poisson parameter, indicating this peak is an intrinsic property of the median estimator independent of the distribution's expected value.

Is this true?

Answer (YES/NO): YES